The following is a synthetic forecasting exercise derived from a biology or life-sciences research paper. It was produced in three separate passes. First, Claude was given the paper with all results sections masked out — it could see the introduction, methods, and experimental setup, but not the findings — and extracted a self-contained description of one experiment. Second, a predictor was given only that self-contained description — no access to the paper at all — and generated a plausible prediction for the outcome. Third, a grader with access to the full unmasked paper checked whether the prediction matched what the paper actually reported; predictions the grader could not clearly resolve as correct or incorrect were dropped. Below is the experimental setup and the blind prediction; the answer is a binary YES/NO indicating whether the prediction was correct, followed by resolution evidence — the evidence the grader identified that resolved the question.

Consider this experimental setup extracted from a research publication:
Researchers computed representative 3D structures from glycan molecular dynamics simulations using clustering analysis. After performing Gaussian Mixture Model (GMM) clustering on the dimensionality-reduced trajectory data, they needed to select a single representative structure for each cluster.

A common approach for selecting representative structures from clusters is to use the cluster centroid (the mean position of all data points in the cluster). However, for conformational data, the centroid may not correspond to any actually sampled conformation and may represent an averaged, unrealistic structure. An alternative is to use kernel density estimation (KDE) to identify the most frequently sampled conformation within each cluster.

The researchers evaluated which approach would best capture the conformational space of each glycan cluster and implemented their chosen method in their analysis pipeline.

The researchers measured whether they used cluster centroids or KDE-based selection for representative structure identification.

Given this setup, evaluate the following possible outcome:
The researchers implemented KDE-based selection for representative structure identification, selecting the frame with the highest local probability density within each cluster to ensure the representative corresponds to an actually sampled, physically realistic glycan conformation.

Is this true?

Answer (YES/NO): YES